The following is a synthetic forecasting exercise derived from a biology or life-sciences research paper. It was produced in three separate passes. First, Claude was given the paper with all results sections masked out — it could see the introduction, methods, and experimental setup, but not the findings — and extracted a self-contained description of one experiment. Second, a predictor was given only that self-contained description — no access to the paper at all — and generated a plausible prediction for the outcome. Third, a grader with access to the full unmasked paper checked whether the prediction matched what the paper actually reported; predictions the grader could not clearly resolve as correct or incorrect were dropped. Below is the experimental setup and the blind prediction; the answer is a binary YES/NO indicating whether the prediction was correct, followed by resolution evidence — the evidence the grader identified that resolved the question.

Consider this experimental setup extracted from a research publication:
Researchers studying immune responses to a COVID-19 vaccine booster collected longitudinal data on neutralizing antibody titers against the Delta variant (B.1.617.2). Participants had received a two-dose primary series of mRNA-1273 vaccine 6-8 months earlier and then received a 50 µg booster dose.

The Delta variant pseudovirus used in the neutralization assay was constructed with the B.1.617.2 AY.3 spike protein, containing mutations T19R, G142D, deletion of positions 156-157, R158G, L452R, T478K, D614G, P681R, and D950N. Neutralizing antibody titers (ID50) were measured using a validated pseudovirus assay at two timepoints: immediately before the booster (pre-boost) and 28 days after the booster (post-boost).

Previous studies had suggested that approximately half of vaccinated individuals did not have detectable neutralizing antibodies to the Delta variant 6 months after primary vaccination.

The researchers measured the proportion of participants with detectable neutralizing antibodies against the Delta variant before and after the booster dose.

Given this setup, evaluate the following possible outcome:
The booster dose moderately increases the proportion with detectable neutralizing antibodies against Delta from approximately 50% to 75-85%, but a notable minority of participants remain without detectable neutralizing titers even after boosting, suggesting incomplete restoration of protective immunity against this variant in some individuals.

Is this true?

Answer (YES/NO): NO